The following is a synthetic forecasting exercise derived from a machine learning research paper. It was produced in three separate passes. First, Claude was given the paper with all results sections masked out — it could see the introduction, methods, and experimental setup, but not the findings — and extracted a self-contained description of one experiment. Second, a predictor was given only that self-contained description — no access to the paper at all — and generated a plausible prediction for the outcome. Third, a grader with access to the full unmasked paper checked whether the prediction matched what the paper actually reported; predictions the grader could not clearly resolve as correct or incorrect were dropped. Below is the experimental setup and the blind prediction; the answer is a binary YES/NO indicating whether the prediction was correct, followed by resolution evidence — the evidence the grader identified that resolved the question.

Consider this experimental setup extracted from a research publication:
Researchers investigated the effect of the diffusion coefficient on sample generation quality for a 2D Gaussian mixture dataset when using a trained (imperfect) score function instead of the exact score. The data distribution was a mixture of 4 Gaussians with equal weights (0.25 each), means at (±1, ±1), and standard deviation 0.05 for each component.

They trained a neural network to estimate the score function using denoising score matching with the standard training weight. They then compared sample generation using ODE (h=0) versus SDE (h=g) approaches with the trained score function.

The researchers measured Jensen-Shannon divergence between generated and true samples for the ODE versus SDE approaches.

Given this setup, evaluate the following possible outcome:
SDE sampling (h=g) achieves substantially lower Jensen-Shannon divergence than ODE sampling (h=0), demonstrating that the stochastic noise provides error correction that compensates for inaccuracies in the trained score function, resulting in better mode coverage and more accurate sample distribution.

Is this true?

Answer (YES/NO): YES